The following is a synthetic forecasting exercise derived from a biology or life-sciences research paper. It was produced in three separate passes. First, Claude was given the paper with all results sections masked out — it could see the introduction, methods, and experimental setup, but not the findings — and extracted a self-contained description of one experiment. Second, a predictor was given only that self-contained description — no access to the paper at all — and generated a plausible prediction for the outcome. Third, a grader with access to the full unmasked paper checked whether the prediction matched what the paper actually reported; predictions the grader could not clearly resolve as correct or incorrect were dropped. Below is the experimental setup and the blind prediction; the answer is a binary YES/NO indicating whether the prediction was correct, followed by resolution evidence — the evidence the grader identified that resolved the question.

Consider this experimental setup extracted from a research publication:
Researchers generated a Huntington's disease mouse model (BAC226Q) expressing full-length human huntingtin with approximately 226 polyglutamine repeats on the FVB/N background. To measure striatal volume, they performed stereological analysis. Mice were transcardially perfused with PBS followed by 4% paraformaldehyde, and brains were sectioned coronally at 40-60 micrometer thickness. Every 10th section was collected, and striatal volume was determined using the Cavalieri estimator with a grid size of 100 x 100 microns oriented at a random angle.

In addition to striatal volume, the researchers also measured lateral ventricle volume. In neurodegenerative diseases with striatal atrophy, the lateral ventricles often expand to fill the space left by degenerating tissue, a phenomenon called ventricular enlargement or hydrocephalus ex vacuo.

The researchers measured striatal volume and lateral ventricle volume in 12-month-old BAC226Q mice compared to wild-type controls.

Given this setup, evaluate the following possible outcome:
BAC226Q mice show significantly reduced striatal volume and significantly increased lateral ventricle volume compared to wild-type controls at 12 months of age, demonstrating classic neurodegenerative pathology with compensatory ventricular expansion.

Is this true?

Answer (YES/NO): YES